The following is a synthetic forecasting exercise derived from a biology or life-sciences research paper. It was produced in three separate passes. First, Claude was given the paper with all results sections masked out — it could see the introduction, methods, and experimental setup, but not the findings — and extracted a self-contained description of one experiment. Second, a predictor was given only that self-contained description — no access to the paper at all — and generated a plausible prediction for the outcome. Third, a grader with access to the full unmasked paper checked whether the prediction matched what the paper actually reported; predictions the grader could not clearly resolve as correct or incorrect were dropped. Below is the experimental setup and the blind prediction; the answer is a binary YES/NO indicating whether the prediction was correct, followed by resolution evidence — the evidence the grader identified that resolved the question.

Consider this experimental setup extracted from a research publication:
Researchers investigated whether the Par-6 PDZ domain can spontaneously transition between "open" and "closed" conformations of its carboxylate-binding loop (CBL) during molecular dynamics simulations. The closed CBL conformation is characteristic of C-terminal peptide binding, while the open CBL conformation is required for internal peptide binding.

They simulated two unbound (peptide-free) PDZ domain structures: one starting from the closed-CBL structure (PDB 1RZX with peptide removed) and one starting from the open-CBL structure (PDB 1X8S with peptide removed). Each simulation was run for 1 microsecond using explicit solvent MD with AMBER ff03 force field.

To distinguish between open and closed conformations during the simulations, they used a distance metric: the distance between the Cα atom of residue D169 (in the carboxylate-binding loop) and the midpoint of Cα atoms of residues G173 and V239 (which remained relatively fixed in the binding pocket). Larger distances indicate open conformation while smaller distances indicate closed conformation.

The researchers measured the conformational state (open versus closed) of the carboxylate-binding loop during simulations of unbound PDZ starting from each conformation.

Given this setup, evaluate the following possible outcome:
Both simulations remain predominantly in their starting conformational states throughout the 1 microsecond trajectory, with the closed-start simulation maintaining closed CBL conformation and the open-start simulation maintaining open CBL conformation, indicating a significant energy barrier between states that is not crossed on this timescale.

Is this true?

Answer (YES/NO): NO